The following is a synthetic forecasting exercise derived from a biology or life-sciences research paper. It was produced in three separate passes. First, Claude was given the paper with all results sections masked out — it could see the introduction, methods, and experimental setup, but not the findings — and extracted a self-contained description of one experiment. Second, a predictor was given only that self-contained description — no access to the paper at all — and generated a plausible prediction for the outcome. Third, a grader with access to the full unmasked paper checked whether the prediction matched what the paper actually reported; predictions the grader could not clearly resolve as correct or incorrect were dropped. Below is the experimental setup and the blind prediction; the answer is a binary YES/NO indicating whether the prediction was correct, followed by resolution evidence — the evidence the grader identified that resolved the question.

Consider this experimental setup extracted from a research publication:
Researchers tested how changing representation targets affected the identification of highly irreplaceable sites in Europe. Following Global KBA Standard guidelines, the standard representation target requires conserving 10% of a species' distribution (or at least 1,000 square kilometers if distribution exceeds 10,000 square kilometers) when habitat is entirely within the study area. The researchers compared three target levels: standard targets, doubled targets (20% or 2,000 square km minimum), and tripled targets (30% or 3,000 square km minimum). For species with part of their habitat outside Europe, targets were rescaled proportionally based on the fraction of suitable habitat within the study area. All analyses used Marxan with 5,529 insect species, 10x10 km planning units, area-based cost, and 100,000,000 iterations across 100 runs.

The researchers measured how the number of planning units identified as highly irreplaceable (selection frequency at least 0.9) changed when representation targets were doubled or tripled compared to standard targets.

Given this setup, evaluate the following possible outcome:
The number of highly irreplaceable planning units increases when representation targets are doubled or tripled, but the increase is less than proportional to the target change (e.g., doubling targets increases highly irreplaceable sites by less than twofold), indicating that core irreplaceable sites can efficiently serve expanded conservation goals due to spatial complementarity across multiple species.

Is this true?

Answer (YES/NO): NO